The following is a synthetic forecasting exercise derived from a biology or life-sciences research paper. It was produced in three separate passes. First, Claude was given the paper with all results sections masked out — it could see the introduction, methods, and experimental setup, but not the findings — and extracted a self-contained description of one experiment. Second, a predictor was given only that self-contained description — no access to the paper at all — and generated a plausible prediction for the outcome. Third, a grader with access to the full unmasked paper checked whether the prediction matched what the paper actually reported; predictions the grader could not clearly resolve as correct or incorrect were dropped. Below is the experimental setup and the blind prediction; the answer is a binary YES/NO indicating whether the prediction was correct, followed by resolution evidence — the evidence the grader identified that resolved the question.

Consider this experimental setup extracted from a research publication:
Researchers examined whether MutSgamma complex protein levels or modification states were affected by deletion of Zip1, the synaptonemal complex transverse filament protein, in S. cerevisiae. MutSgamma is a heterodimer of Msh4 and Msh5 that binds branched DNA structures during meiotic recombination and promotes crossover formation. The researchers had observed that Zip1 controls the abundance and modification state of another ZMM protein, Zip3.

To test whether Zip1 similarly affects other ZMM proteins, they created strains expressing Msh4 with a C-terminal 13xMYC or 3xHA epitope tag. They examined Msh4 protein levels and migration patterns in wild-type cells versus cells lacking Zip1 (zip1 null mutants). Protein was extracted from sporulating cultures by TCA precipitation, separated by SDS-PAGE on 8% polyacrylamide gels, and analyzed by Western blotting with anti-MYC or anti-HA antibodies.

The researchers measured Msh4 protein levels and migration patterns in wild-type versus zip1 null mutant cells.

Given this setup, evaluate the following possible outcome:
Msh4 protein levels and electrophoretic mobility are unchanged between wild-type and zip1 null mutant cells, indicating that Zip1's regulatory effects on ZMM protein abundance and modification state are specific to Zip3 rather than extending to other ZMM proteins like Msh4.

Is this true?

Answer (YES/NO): NO